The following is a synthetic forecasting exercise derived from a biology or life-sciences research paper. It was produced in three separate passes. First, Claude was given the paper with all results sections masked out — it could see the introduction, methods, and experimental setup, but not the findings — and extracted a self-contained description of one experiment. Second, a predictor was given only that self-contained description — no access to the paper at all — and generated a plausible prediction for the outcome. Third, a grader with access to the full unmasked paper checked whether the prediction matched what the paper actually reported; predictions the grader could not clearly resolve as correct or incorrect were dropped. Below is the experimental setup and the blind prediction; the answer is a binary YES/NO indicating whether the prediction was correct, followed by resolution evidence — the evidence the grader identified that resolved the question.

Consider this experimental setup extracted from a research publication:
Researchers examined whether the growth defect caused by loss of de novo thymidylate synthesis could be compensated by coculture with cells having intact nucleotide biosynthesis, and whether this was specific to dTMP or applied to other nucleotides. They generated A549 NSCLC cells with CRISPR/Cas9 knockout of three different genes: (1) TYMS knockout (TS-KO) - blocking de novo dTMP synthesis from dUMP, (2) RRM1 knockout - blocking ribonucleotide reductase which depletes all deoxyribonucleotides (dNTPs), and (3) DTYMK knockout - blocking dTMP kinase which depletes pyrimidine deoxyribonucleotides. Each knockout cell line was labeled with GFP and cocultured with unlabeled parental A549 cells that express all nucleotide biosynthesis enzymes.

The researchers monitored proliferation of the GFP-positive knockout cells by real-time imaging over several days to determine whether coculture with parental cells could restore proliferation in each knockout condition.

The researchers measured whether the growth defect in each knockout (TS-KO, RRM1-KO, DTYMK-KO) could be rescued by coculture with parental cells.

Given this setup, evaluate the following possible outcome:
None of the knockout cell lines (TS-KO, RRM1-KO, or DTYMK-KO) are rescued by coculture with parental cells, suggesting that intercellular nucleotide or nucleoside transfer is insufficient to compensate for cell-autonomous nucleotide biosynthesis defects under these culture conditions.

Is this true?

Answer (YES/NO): NO